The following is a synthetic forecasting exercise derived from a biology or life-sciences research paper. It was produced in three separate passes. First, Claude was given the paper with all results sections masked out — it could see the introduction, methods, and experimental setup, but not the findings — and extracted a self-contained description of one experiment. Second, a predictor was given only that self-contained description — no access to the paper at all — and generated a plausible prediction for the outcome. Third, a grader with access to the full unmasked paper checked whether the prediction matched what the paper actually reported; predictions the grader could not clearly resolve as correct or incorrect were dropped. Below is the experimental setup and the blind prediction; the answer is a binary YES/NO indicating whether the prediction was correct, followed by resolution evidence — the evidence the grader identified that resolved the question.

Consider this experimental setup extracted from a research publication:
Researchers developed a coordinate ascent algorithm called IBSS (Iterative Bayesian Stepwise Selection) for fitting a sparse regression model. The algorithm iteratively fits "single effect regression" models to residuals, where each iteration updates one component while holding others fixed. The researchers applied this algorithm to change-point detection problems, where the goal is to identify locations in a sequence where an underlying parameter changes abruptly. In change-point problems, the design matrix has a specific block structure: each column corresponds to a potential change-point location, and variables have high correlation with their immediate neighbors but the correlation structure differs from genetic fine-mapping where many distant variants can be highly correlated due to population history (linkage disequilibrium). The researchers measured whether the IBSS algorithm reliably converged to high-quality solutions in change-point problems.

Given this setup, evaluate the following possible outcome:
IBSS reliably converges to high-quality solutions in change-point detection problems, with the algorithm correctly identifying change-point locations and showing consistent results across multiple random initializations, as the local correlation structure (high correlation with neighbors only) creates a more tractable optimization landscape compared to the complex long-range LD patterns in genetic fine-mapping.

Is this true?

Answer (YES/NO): NO